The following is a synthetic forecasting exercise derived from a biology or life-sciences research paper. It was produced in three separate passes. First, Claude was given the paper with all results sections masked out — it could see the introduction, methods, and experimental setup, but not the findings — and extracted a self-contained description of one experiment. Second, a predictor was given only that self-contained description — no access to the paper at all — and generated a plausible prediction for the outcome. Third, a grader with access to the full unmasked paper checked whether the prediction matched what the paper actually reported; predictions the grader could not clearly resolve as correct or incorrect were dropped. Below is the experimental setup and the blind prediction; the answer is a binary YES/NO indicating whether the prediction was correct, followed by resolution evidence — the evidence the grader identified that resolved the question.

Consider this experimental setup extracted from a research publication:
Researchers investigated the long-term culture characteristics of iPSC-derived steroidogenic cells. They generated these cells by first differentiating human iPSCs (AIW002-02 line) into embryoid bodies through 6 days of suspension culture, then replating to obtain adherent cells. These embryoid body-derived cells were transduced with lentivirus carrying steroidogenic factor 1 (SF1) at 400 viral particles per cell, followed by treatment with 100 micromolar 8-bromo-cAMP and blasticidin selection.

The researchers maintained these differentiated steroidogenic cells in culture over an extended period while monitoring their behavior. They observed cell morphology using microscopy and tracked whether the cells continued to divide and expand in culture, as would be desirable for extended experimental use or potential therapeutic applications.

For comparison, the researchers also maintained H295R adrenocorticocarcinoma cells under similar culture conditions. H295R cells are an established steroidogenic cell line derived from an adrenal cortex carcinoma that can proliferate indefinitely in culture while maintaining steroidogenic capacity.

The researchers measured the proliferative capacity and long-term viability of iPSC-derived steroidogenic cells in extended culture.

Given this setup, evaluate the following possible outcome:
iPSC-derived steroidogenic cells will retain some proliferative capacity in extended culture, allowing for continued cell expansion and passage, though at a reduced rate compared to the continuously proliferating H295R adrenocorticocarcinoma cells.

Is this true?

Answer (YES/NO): NO